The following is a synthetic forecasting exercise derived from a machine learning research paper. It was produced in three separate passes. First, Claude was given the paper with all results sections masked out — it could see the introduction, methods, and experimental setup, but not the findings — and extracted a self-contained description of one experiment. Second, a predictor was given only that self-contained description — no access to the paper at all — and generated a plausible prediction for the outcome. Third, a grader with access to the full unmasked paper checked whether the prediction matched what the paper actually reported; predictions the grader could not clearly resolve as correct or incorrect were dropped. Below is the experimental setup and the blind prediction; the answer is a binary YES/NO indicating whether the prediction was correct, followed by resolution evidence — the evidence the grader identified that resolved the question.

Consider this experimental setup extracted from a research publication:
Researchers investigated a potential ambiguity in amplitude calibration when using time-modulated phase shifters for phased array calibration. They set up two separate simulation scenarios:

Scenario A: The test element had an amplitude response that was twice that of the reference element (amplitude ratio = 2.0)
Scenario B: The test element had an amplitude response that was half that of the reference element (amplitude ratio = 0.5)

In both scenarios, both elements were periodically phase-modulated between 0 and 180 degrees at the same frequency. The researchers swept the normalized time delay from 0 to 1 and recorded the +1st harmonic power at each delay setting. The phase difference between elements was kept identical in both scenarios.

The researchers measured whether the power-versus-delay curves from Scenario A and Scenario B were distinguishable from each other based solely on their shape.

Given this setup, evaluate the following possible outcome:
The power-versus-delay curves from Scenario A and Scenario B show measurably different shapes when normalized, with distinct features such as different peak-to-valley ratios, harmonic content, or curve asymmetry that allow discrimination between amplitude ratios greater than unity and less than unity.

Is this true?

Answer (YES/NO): NO